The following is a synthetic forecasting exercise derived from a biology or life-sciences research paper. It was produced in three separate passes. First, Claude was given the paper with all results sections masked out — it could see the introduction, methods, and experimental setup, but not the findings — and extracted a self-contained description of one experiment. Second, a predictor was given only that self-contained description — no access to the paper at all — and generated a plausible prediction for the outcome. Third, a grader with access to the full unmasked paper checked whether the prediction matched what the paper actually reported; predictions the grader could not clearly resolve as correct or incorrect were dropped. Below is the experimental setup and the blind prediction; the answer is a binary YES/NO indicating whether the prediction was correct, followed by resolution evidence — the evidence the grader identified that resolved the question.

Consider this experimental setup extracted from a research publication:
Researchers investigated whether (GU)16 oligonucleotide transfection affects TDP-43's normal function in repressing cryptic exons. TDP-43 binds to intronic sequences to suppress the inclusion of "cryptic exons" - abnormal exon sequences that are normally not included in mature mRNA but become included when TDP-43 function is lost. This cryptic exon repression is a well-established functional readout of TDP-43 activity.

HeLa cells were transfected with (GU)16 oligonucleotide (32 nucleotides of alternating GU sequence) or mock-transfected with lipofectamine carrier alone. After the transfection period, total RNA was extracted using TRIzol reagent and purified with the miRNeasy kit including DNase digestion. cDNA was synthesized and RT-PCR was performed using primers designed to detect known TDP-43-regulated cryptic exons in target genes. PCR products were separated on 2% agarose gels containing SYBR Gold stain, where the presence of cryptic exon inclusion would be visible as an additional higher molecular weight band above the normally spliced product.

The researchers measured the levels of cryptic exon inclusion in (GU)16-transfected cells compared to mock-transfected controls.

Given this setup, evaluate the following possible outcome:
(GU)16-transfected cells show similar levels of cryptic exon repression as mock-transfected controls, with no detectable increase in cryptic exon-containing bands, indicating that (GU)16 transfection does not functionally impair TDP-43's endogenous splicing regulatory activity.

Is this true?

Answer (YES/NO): NO